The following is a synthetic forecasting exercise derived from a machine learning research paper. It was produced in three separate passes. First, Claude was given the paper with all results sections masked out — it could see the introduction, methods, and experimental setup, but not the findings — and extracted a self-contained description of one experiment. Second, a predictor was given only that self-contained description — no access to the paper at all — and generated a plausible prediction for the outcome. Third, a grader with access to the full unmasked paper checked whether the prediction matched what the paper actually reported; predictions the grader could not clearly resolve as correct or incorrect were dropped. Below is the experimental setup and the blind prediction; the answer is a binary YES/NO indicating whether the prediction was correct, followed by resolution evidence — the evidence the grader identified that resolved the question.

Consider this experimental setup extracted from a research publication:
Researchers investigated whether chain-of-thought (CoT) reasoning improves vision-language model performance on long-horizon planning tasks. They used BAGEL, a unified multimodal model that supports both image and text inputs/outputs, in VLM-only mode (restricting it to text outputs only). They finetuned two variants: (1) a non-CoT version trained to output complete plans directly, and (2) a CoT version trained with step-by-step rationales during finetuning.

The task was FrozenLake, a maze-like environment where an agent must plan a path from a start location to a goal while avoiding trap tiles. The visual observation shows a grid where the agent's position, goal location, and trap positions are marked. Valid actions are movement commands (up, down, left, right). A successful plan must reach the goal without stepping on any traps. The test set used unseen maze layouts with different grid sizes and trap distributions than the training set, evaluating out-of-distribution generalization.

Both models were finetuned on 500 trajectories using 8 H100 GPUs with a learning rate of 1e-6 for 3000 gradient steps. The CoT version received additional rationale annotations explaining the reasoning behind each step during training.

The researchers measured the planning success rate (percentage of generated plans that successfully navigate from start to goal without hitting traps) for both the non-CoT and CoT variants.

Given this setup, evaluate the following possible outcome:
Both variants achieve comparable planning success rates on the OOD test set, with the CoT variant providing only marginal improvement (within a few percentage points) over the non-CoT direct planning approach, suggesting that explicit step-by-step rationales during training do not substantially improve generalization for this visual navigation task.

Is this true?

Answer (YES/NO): NO